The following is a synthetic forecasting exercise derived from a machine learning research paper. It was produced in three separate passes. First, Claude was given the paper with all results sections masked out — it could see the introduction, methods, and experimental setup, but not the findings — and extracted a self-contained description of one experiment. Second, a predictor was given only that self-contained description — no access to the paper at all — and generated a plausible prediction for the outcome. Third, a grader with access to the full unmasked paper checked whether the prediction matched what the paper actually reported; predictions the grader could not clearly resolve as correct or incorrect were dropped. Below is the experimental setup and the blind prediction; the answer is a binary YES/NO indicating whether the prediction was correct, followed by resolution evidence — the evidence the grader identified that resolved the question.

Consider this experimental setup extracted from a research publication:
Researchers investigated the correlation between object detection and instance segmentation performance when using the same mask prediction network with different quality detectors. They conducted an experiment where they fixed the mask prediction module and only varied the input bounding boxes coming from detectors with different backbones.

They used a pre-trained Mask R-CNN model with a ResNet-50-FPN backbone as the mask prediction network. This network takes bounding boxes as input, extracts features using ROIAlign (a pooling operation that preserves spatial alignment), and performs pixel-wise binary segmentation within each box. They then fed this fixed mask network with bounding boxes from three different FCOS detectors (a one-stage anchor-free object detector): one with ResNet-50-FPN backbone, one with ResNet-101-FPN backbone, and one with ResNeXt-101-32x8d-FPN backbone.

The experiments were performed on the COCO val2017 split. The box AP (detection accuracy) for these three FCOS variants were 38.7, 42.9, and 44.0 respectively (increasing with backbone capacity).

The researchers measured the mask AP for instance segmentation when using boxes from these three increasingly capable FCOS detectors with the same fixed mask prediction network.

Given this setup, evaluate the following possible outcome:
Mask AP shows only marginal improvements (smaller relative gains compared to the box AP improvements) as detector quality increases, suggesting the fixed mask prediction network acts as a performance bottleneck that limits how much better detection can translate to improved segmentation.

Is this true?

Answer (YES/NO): NO